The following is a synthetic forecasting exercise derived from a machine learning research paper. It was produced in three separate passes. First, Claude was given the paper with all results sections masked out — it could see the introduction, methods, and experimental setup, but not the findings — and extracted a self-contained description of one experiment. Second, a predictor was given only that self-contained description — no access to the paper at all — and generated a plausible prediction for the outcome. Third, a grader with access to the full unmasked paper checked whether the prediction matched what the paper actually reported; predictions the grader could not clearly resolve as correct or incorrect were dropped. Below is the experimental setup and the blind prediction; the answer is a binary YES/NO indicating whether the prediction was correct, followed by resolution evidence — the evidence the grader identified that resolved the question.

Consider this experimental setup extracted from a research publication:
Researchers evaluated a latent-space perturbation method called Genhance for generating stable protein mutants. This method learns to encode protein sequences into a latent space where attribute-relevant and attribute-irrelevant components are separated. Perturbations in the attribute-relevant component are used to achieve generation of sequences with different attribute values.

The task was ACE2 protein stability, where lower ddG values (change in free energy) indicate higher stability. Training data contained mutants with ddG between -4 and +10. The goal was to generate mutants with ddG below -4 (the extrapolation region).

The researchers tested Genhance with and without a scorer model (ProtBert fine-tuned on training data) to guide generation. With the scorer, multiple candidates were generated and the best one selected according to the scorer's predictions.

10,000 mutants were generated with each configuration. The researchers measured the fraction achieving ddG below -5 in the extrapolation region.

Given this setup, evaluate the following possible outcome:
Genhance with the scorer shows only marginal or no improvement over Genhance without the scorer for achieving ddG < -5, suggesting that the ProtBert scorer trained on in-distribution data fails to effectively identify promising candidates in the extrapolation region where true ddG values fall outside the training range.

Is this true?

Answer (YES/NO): NO